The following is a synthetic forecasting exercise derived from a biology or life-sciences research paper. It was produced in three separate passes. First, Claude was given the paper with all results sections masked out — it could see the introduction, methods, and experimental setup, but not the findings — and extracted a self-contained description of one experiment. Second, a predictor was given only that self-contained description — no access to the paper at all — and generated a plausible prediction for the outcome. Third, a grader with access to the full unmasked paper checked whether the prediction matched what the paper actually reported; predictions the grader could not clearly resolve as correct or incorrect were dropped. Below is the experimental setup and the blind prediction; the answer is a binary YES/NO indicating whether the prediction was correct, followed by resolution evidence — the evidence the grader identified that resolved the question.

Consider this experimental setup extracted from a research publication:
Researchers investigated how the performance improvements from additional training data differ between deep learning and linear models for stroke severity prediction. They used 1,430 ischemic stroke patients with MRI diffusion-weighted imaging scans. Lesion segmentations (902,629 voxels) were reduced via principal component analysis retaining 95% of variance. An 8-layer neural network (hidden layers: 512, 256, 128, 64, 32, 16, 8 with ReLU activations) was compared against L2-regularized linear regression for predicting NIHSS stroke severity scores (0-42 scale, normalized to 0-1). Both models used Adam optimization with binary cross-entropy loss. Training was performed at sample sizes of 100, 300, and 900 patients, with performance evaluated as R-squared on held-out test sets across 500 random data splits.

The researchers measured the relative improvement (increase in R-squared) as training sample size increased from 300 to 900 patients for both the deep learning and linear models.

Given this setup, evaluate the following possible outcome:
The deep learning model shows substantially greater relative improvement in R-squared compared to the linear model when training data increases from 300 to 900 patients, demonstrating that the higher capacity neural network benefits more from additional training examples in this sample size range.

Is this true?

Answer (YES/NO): YES